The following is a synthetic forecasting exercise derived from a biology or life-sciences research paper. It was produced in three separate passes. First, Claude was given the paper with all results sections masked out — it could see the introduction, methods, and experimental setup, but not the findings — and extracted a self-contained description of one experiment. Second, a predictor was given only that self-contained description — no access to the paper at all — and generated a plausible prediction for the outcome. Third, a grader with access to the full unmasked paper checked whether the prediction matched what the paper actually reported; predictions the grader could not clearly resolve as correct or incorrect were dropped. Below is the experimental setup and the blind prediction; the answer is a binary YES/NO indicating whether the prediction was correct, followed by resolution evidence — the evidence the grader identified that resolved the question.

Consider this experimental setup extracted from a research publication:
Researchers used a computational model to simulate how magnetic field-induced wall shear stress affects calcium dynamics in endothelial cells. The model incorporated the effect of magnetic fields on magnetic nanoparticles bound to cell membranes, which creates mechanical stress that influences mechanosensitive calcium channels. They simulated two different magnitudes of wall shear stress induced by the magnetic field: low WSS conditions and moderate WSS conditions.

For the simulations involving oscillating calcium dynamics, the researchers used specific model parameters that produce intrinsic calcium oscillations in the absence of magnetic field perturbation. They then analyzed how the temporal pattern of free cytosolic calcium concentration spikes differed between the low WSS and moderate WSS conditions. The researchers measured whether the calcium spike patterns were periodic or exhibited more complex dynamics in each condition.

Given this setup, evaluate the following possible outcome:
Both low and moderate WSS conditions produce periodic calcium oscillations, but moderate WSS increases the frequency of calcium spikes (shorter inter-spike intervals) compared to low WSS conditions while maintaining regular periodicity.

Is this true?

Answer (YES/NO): NO